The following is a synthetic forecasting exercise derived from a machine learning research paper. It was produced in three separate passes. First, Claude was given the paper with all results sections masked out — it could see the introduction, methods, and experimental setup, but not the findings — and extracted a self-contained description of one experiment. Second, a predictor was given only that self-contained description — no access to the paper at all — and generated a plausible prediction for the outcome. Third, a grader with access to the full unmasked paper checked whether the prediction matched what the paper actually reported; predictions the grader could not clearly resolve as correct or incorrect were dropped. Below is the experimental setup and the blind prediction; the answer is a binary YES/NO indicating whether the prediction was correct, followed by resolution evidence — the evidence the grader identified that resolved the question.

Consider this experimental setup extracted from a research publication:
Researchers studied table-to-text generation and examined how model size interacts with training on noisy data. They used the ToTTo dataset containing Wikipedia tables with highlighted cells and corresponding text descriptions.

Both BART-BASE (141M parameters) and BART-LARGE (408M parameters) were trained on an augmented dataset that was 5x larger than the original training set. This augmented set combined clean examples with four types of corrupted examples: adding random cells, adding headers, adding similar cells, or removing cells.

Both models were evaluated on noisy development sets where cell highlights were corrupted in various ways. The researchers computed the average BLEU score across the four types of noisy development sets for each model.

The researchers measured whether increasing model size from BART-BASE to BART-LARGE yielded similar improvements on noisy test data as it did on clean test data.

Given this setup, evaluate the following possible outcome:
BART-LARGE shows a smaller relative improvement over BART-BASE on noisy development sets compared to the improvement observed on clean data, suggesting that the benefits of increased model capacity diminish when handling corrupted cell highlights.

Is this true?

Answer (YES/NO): YES